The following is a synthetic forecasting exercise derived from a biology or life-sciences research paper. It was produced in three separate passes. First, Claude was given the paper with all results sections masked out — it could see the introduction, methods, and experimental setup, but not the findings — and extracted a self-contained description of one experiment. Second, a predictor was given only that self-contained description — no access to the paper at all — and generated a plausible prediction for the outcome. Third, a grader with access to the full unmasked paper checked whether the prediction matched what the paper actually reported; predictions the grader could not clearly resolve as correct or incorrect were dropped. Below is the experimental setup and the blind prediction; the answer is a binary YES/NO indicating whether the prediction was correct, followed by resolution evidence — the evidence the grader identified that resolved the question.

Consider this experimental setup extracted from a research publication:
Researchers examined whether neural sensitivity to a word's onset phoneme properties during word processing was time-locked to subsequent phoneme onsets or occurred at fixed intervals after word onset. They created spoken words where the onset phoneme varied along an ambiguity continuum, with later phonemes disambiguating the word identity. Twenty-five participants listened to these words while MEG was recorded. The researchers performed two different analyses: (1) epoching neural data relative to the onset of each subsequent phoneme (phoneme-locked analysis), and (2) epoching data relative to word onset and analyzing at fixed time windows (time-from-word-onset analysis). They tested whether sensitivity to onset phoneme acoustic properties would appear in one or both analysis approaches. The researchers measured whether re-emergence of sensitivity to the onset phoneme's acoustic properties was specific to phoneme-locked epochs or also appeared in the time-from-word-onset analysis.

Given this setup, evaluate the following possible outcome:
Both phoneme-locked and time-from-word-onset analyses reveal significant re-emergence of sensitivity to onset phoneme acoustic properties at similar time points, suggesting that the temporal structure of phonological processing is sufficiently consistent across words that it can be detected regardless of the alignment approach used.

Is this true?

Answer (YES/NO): NO